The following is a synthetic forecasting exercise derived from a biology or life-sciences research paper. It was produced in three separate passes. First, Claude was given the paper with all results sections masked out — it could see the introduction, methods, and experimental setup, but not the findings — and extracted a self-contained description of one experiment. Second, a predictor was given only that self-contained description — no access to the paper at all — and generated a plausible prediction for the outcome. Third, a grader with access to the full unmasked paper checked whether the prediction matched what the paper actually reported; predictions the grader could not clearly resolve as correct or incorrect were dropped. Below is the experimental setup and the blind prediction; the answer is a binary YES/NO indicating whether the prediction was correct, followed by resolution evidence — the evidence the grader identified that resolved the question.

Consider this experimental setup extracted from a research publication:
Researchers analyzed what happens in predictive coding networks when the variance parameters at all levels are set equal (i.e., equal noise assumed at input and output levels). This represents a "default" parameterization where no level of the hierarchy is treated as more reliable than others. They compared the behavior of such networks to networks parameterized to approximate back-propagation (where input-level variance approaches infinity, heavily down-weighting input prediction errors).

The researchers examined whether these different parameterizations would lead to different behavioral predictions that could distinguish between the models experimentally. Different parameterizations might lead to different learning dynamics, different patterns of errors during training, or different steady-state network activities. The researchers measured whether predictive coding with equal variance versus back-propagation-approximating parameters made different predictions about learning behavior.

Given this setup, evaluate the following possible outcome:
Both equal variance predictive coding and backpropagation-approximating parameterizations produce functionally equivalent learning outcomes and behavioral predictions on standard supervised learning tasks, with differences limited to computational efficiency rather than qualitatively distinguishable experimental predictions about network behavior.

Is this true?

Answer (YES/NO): NO